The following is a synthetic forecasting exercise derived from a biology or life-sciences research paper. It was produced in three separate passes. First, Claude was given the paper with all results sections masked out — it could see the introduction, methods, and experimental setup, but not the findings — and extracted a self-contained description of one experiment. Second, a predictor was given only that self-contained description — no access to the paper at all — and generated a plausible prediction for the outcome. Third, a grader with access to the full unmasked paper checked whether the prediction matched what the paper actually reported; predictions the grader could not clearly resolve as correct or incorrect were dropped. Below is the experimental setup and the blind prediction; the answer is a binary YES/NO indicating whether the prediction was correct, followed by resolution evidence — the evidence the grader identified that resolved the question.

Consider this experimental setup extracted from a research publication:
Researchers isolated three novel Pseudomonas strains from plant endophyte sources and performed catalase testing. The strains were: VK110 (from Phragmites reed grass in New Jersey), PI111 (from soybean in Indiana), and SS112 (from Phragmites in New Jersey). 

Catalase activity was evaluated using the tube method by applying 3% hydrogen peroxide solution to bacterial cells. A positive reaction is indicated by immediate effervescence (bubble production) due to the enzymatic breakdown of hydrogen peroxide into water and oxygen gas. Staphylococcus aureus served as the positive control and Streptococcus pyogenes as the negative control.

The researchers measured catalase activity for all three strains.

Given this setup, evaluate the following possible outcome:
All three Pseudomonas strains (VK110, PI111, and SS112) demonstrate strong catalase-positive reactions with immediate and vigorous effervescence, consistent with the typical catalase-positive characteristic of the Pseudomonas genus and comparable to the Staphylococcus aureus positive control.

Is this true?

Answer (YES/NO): NO